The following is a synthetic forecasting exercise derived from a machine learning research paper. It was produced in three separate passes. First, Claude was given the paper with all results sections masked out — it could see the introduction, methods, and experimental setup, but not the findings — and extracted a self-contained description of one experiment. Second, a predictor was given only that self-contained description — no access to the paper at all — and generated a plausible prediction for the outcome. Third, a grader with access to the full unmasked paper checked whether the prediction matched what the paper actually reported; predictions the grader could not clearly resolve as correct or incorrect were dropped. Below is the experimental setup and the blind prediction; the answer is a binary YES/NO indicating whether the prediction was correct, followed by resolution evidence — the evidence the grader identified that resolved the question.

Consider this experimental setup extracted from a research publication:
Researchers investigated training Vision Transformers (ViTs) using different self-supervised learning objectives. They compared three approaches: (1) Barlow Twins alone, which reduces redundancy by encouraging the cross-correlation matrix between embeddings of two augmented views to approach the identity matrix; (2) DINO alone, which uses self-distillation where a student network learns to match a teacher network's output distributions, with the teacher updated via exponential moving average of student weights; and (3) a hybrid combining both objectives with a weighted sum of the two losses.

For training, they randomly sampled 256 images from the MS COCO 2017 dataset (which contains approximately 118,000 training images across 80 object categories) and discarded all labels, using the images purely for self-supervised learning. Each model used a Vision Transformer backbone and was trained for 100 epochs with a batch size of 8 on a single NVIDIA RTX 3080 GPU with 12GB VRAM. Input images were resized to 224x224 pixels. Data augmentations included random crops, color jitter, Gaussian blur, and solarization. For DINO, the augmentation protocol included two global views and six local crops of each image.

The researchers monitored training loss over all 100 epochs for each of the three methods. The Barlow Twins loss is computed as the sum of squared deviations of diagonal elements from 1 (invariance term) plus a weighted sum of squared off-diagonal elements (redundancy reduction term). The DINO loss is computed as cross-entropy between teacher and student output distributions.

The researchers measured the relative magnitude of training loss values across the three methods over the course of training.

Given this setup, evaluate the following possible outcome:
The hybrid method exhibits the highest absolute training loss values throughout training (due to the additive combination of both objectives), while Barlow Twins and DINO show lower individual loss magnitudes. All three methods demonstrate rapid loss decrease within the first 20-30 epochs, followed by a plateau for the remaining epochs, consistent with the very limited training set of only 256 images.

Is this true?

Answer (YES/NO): NO